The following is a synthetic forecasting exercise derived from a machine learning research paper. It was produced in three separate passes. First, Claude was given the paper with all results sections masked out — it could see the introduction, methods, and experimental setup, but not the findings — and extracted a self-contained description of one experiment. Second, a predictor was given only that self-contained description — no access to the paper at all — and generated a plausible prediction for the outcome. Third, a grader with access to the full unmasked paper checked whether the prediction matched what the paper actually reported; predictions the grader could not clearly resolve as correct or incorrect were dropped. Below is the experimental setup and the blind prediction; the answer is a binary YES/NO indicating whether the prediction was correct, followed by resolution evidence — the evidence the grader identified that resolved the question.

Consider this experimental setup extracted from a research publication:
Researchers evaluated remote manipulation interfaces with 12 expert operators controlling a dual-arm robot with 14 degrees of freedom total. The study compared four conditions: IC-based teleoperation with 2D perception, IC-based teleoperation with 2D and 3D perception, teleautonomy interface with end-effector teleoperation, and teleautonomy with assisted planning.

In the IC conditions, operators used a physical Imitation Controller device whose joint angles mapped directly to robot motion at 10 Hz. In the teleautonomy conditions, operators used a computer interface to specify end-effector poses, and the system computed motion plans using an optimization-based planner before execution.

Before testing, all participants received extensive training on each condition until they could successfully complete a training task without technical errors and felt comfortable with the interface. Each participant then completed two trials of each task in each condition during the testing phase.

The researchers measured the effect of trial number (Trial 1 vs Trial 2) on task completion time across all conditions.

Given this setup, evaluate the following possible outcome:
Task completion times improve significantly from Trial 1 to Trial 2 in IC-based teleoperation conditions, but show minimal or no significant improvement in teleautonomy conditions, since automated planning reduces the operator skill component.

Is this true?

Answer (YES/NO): NO